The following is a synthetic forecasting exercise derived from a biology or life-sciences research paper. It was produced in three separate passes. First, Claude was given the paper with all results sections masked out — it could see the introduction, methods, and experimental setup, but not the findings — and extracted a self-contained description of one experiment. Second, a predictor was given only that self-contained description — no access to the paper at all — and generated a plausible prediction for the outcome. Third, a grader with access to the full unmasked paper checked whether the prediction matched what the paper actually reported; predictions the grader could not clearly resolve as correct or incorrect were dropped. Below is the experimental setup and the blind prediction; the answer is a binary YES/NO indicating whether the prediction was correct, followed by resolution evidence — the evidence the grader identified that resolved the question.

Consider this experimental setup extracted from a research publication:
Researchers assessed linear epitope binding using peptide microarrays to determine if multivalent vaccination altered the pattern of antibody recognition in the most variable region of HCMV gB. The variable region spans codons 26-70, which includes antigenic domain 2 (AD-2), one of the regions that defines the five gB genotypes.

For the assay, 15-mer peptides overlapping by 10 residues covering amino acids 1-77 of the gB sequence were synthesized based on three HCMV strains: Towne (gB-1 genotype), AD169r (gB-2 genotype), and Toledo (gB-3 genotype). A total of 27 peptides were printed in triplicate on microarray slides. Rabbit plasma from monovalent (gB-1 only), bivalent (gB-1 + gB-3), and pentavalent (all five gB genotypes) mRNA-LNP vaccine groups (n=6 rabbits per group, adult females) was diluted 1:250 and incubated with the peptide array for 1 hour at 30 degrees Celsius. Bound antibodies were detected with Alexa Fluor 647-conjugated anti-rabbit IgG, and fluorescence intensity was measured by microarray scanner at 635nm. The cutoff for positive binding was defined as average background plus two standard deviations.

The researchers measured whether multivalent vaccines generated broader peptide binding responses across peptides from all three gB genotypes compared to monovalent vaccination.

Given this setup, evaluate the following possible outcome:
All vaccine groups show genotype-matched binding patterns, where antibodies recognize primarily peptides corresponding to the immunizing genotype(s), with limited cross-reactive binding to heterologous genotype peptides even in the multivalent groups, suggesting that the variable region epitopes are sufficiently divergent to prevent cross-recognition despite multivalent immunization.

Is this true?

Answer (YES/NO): NO